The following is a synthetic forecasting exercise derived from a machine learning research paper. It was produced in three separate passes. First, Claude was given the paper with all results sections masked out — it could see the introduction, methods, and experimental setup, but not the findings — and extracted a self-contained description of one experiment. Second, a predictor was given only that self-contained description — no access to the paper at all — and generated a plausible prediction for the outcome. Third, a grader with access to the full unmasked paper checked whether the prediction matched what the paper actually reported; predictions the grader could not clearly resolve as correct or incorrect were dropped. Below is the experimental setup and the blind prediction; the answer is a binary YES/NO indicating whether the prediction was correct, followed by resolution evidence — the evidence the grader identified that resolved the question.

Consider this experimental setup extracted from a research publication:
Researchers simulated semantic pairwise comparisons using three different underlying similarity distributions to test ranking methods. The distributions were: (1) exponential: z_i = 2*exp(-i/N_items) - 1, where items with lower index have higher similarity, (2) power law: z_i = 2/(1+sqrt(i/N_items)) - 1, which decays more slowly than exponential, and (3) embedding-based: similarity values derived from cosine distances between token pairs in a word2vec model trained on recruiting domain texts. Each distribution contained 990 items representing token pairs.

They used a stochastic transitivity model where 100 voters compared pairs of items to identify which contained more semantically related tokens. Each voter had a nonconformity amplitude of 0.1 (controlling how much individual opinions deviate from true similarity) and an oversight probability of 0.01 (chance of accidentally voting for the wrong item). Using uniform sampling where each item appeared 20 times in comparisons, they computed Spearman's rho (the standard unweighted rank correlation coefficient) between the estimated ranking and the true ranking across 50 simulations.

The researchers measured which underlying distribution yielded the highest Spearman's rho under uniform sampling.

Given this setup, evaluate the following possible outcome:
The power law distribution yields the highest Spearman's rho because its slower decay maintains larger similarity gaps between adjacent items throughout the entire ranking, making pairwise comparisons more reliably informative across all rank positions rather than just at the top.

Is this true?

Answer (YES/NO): YES